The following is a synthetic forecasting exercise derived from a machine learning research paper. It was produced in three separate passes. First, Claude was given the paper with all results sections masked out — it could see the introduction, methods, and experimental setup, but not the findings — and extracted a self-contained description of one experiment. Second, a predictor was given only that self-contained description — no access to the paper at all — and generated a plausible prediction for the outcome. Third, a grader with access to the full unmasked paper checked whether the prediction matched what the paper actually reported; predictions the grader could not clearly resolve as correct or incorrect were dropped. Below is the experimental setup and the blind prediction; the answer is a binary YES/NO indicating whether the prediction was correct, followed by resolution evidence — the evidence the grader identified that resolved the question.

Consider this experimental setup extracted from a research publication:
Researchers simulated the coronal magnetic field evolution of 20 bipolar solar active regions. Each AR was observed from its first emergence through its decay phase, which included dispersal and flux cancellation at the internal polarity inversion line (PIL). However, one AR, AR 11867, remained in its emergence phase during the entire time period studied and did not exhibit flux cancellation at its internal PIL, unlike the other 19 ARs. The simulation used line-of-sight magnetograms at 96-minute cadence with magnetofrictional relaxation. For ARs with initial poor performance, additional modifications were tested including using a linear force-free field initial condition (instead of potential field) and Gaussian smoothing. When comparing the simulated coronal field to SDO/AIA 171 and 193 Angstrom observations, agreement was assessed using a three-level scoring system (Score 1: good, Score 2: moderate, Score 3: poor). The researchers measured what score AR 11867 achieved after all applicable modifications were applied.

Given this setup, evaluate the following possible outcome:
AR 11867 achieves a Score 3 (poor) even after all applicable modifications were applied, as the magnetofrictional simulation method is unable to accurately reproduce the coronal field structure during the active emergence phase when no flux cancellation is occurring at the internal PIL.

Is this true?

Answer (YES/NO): NO